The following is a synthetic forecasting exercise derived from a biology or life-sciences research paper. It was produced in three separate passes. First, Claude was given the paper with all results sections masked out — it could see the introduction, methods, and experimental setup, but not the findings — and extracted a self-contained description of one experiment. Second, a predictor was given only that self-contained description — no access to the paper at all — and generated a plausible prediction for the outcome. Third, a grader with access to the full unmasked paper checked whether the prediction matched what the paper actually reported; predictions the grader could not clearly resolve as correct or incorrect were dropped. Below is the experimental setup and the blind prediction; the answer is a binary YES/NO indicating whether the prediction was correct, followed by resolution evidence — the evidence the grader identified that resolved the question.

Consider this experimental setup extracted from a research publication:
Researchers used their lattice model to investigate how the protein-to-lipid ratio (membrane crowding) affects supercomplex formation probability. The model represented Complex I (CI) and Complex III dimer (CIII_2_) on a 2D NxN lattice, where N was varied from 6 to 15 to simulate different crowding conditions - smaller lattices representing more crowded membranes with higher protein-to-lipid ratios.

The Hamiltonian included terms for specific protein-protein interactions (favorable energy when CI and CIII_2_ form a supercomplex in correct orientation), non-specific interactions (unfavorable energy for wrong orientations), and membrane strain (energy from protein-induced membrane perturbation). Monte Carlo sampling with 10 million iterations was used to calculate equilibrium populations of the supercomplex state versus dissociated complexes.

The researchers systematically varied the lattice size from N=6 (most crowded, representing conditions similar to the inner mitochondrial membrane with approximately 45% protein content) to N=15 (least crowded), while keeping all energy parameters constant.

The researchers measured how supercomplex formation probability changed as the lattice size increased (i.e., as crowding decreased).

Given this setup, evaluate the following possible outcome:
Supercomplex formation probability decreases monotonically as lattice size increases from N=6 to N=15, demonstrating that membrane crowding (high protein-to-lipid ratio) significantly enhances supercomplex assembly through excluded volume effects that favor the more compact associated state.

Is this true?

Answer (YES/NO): YES